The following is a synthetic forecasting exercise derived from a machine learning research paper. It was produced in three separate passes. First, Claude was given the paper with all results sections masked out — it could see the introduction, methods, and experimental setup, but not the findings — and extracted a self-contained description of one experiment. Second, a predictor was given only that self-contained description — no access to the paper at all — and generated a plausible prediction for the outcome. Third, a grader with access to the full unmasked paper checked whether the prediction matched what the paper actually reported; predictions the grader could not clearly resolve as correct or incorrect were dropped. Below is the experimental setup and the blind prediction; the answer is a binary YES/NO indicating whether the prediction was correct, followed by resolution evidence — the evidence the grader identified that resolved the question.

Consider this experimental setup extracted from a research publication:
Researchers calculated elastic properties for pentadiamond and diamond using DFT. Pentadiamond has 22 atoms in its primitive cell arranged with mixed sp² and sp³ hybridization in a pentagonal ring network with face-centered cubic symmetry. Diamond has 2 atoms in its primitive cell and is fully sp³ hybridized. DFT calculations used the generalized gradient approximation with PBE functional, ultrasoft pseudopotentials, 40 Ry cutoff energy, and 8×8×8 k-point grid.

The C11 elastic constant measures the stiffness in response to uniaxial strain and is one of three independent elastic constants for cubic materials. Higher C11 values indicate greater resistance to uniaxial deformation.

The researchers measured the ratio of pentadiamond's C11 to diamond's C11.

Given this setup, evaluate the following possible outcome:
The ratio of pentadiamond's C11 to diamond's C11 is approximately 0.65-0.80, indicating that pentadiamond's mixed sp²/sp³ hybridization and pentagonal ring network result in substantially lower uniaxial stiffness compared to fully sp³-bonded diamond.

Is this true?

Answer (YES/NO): NO